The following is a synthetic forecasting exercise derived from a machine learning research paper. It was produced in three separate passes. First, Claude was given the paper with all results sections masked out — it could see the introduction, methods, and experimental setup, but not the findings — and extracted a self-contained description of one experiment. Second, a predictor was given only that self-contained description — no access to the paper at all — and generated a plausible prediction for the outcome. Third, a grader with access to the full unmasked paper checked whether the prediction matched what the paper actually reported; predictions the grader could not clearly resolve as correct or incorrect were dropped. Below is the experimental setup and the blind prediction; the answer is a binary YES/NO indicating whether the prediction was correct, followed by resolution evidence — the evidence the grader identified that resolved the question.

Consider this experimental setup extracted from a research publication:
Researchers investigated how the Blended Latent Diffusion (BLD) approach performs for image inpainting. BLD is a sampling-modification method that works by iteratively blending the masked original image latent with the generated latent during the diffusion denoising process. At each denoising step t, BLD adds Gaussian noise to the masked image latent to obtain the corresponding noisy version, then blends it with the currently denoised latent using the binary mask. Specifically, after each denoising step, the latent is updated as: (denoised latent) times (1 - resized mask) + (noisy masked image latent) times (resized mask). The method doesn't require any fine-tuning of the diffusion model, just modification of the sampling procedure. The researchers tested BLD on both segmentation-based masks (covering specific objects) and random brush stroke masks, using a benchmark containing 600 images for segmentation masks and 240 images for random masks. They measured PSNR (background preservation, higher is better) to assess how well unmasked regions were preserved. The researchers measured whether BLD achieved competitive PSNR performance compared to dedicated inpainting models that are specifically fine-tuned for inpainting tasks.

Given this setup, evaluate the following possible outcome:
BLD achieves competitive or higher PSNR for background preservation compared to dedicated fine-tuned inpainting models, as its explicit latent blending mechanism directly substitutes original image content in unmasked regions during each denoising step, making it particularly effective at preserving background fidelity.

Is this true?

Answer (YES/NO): NO